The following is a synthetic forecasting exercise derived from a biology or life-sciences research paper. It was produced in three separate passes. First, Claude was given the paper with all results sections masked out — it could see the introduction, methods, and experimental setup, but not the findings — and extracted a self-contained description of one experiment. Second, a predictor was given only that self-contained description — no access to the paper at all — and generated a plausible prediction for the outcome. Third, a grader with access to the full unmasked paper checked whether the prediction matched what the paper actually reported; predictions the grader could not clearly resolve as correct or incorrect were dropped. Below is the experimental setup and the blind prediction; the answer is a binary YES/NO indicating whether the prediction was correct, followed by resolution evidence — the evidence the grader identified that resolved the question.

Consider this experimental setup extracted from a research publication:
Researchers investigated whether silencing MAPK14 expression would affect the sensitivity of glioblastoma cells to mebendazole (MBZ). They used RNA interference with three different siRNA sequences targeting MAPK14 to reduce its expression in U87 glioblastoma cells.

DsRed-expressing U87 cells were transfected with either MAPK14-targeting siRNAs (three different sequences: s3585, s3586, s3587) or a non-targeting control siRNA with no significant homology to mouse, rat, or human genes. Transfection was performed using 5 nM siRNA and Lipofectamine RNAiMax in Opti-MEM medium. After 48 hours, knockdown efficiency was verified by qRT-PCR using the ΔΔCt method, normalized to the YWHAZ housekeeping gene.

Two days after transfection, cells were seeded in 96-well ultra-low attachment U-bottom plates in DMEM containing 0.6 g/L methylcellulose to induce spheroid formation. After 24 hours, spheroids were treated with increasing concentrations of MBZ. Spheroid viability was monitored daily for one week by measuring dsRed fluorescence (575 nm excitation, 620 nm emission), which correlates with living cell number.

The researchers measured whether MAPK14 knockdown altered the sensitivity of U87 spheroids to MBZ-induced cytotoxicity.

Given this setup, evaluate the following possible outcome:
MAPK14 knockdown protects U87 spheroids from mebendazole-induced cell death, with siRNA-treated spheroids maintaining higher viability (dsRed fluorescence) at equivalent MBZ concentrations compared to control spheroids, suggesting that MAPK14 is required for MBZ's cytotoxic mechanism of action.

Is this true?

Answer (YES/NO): YES